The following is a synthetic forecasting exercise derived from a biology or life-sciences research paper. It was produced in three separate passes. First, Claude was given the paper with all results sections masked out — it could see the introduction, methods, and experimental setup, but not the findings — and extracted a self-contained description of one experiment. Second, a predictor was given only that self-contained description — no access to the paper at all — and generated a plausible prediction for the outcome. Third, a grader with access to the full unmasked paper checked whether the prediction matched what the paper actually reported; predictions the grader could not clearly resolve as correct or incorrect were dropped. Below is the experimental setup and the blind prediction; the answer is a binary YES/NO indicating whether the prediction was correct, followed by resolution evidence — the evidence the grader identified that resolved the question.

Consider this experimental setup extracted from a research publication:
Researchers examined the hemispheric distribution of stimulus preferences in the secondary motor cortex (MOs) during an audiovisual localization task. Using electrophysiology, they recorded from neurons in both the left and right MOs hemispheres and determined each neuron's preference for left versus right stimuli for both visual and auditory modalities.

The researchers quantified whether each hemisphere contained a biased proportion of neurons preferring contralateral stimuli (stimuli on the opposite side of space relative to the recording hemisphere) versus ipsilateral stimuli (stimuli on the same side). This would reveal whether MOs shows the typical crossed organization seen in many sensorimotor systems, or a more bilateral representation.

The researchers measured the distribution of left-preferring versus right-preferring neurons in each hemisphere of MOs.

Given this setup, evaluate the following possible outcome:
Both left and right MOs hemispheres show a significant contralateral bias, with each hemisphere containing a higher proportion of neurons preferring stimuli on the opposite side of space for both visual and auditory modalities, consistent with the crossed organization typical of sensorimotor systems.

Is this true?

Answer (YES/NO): NO